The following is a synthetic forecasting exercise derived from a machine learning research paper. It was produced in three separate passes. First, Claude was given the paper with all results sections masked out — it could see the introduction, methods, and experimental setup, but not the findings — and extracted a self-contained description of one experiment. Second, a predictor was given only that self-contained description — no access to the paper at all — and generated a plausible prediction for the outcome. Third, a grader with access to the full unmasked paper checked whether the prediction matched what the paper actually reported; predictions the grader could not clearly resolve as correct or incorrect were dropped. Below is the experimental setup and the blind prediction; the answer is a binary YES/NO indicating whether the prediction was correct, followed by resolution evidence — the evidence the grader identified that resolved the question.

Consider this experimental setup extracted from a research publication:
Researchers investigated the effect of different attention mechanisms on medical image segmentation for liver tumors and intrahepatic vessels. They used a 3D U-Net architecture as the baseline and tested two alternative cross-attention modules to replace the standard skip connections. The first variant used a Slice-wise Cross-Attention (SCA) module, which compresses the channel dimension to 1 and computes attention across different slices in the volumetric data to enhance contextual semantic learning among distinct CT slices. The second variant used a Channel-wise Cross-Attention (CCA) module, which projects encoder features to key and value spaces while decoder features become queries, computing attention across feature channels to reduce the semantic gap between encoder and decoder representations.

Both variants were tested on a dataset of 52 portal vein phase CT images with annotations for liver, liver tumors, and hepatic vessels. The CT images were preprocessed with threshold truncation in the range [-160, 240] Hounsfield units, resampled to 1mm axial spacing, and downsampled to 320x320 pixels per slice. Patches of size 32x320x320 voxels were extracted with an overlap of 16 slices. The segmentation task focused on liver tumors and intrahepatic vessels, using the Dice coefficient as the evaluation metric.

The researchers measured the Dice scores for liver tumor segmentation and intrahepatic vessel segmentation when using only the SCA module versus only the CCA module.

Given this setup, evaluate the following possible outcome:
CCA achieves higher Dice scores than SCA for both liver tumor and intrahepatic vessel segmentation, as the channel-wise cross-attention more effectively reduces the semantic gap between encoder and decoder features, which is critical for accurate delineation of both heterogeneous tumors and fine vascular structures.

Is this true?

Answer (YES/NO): NO